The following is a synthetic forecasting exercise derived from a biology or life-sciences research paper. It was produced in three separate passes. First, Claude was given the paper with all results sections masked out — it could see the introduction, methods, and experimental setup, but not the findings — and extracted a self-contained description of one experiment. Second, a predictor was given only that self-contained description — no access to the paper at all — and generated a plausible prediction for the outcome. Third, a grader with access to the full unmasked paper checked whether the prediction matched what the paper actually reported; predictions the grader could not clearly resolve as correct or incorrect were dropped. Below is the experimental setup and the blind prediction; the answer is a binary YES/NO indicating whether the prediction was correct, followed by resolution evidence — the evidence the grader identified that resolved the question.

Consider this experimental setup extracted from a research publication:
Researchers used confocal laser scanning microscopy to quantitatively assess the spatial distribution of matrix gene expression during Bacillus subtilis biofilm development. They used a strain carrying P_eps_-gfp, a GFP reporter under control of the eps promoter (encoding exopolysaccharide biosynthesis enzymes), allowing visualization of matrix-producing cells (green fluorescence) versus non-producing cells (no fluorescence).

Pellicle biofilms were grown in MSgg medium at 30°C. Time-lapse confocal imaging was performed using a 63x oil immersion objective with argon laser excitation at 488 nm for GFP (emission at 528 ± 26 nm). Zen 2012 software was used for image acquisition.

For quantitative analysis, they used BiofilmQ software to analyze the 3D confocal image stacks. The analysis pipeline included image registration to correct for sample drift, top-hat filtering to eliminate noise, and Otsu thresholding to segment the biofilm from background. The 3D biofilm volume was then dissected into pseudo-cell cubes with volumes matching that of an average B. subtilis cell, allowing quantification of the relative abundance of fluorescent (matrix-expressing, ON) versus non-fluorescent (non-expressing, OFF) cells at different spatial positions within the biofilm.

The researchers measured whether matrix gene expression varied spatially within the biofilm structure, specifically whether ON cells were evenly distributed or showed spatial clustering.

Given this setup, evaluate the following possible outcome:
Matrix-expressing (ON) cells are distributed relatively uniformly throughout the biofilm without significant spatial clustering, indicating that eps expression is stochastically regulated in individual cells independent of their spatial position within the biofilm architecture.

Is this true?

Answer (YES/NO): NO